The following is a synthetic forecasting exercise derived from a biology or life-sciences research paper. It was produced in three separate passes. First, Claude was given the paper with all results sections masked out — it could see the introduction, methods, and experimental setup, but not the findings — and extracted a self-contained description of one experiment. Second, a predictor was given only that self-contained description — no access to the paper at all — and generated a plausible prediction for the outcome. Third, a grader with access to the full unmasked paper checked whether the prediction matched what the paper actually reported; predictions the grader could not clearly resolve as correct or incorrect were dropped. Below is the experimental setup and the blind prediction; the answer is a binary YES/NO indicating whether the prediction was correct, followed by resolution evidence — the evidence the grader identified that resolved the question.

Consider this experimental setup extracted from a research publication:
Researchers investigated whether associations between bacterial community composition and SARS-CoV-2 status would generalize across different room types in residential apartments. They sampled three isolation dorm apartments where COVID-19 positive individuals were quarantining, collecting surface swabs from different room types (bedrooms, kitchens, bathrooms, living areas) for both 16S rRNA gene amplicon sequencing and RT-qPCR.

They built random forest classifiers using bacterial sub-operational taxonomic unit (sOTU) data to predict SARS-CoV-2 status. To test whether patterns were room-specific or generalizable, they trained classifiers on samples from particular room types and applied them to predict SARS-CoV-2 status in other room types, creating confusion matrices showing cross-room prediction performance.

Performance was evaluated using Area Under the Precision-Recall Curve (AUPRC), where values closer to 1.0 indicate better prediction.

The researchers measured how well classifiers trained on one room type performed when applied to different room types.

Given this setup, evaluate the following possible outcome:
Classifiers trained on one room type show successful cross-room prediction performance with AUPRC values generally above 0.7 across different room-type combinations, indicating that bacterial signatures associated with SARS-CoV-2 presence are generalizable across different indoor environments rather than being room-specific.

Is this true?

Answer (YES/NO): YES